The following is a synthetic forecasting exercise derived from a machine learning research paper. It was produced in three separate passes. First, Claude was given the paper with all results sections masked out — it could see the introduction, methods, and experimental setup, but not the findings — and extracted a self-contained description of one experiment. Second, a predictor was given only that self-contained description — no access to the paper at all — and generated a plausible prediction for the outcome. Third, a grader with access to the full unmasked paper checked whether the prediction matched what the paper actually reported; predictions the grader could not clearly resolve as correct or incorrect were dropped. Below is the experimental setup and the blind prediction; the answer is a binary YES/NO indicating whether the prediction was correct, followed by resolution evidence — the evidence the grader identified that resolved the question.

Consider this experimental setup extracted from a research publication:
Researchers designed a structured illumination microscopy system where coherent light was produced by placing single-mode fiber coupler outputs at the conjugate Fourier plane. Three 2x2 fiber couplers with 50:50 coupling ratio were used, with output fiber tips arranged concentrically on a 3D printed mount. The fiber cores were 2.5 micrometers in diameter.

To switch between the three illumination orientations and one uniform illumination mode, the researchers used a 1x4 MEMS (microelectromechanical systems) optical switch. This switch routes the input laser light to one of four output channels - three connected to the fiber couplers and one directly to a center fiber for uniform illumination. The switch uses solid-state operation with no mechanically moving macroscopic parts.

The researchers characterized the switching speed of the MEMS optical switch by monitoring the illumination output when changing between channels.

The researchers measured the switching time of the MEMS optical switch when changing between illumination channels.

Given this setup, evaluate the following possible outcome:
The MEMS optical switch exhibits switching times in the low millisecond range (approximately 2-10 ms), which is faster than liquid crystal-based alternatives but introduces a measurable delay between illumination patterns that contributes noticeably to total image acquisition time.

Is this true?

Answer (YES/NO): YES